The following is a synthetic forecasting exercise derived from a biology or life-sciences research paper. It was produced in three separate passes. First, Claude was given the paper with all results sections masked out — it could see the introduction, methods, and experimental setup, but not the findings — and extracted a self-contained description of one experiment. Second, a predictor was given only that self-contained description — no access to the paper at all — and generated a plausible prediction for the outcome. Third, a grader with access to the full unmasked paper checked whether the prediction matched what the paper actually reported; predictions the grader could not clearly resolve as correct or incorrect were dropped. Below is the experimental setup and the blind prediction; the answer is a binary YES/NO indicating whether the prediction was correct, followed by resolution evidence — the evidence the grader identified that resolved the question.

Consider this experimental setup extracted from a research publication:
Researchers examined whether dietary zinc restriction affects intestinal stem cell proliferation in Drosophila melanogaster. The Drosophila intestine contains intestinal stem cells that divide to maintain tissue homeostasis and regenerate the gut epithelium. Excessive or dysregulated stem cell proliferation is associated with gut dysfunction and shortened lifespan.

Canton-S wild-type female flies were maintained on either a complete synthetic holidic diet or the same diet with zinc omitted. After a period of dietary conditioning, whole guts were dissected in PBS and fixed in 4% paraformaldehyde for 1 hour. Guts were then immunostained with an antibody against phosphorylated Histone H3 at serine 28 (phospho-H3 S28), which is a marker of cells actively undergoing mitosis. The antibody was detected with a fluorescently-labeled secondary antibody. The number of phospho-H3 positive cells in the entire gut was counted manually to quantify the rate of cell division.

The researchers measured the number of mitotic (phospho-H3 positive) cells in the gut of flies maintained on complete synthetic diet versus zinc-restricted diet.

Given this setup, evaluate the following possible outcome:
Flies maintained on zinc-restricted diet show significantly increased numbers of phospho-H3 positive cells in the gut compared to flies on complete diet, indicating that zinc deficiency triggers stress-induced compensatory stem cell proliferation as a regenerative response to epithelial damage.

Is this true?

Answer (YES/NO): NO